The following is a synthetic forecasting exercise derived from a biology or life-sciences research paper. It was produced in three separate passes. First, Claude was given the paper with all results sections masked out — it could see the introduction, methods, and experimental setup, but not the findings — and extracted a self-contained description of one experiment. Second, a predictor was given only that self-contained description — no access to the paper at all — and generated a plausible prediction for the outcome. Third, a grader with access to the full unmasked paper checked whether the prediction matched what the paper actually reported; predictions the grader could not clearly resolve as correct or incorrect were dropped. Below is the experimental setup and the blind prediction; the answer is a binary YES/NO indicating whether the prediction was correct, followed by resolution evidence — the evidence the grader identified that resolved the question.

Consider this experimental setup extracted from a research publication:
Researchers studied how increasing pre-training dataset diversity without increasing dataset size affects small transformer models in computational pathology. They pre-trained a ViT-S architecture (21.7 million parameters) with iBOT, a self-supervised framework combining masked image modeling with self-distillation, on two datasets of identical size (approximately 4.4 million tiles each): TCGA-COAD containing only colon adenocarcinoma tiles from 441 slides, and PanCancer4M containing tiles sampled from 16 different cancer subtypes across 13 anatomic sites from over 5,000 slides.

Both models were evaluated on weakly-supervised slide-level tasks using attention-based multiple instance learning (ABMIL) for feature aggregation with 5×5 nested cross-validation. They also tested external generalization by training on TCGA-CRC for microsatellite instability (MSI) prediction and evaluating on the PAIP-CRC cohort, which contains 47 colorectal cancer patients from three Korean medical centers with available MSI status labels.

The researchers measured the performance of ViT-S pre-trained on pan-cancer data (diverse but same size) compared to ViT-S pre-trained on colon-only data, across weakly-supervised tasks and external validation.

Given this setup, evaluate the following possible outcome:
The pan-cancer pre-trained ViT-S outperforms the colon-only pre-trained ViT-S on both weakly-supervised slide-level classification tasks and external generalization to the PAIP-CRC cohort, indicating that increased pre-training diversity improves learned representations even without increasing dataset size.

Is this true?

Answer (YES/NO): NO